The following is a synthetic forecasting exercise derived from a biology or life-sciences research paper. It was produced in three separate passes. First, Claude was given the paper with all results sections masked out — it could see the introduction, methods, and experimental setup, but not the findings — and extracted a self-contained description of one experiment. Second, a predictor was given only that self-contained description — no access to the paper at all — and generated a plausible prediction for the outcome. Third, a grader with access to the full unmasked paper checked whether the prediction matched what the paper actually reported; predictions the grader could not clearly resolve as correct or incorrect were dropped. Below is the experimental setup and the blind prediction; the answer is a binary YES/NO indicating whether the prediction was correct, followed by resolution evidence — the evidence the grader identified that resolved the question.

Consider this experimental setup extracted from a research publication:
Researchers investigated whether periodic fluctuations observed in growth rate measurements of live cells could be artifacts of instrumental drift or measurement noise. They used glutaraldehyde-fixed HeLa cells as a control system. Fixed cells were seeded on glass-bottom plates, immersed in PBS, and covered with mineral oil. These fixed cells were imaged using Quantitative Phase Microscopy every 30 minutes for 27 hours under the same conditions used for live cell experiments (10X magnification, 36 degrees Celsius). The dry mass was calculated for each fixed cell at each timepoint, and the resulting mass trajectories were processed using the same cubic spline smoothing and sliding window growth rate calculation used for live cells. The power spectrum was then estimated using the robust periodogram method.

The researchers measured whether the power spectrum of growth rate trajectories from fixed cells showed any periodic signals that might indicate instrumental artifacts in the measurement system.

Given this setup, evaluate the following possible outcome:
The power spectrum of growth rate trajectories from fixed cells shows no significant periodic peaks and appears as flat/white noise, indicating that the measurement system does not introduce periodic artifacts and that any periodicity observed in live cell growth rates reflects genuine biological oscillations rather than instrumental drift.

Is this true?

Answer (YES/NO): YES